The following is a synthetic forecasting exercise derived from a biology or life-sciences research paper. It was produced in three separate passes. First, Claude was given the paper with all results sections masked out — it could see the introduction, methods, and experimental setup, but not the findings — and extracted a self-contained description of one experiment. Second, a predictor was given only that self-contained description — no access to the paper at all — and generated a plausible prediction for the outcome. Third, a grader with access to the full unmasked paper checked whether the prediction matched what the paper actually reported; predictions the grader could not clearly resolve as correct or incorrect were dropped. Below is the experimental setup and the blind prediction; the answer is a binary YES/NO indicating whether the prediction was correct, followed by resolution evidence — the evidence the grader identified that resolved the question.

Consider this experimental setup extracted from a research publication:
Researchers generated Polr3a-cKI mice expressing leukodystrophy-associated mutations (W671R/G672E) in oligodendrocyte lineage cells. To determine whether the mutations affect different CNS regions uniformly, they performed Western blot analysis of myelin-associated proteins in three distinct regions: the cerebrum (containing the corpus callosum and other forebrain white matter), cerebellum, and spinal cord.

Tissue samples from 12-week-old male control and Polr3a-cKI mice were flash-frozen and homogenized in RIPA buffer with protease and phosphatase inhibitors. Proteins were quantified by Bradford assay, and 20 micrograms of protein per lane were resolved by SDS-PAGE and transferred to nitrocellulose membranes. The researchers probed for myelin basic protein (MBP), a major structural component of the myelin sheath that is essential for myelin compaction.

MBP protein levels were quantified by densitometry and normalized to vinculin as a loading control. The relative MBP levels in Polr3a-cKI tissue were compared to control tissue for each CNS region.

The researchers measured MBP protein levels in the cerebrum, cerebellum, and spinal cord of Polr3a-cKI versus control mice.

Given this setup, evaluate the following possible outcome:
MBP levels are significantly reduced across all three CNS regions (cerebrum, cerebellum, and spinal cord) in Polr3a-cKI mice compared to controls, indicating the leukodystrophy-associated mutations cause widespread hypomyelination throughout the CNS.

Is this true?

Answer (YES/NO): NO